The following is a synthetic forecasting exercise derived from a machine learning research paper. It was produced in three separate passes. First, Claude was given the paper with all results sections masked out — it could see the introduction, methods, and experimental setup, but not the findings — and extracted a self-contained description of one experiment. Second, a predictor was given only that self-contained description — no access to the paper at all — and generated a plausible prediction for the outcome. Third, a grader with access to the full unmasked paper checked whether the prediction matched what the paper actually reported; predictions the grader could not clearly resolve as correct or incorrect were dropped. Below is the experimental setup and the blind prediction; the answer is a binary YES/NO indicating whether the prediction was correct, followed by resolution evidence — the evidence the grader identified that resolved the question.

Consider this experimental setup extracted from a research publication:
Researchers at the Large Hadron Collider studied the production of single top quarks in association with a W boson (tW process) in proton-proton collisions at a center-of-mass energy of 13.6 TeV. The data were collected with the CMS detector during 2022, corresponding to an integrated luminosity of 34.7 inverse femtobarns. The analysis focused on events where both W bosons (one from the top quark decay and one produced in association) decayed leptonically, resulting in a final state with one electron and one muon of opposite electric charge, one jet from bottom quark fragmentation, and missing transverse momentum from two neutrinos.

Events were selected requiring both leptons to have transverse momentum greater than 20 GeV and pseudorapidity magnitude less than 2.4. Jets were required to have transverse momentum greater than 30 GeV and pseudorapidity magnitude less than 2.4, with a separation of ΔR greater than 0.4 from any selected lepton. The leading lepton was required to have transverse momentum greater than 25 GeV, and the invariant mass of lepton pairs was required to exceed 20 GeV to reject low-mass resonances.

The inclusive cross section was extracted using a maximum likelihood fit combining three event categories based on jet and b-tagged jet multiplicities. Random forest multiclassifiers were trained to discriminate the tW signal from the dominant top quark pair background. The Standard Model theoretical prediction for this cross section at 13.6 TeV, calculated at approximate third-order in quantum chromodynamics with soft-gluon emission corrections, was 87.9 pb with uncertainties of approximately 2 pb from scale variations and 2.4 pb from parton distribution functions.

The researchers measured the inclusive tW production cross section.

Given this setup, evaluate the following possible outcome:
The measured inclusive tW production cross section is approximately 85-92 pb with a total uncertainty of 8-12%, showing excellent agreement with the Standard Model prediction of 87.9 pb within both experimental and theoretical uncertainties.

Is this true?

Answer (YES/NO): NO